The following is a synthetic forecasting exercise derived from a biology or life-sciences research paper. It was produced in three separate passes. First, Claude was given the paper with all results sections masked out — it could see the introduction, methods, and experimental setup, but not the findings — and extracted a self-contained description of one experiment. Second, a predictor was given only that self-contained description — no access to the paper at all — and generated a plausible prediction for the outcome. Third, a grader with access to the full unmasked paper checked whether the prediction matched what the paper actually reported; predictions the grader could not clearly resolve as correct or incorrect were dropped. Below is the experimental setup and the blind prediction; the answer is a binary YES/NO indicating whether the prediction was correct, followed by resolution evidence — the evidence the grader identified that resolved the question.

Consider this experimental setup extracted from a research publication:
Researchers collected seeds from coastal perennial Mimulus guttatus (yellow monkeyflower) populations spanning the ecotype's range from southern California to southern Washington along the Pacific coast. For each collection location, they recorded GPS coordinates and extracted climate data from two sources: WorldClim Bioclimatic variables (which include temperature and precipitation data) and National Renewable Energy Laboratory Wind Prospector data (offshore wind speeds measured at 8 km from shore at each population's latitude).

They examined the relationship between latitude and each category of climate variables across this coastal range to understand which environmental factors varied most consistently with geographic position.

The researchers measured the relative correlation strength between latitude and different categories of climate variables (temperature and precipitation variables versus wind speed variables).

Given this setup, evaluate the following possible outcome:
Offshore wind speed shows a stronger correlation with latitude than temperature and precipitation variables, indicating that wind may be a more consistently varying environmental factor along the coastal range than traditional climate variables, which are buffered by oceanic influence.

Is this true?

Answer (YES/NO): NO